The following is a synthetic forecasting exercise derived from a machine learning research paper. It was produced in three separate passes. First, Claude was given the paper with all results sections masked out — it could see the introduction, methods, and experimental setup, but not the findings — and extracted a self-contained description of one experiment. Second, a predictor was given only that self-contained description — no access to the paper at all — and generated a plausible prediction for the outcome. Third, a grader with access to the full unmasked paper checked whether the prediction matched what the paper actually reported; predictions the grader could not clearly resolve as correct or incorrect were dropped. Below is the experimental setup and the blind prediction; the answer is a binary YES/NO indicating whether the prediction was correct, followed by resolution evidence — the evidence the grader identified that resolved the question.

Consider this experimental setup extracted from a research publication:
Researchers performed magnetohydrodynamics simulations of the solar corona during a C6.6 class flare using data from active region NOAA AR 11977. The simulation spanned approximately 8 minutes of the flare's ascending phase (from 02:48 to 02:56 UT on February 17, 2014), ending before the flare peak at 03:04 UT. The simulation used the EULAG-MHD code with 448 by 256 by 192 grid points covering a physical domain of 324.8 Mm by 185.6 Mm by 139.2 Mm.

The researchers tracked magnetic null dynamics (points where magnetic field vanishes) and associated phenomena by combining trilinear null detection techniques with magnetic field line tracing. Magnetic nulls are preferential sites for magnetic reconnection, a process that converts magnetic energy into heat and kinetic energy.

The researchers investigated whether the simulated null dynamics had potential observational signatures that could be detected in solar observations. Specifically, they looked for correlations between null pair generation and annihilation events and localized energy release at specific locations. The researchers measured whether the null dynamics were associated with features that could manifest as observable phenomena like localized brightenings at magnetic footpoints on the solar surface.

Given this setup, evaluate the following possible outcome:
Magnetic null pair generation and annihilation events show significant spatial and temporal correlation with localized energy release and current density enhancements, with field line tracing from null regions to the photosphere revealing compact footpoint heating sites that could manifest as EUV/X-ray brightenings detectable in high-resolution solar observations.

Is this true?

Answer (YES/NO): YES